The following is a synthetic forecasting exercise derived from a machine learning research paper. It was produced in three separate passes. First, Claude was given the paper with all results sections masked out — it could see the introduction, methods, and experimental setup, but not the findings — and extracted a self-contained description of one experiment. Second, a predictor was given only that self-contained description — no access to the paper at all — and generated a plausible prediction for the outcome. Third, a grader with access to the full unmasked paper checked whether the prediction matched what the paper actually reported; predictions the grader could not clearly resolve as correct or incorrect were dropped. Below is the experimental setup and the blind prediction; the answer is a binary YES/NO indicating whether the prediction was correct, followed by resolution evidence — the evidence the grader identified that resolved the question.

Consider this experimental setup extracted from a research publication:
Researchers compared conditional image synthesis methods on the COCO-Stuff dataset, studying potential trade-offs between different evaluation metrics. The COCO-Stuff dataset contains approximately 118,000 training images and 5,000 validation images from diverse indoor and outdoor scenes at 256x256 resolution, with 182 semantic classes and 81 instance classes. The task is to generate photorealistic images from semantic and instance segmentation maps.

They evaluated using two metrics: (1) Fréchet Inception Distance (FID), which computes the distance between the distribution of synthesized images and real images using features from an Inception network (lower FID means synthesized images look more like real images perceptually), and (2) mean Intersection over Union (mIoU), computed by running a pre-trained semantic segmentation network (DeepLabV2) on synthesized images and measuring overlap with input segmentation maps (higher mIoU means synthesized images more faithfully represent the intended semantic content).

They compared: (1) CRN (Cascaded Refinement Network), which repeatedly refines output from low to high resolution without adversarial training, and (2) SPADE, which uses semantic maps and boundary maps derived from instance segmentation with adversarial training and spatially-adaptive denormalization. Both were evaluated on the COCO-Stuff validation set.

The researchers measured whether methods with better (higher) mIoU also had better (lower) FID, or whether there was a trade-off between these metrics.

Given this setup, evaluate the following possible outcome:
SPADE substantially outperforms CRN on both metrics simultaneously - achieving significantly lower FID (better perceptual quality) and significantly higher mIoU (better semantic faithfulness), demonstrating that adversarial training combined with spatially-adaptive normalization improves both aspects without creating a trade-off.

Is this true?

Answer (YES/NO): YES